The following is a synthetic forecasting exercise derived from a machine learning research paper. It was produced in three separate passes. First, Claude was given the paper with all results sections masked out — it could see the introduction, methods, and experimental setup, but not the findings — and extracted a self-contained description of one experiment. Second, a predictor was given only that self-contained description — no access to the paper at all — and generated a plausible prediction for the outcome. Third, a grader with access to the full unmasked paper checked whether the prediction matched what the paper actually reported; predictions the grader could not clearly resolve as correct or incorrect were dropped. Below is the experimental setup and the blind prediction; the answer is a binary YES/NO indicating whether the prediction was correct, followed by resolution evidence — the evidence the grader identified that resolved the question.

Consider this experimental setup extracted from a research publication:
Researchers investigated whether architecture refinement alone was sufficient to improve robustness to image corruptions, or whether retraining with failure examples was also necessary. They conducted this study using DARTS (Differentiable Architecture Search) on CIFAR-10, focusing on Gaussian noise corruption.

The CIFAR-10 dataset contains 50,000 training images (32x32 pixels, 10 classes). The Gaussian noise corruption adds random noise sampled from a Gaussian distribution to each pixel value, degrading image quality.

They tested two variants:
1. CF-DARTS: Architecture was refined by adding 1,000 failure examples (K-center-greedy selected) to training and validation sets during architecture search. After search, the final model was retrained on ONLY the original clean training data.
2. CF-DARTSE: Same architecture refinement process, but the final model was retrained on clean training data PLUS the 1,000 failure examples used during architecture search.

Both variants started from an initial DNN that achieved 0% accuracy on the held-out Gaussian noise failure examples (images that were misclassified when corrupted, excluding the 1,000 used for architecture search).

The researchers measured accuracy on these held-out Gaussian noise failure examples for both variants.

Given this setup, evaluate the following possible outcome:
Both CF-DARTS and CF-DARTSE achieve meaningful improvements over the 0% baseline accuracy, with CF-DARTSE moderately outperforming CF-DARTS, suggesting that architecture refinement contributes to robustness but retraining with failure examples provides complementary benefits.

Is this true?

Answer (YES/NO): NO